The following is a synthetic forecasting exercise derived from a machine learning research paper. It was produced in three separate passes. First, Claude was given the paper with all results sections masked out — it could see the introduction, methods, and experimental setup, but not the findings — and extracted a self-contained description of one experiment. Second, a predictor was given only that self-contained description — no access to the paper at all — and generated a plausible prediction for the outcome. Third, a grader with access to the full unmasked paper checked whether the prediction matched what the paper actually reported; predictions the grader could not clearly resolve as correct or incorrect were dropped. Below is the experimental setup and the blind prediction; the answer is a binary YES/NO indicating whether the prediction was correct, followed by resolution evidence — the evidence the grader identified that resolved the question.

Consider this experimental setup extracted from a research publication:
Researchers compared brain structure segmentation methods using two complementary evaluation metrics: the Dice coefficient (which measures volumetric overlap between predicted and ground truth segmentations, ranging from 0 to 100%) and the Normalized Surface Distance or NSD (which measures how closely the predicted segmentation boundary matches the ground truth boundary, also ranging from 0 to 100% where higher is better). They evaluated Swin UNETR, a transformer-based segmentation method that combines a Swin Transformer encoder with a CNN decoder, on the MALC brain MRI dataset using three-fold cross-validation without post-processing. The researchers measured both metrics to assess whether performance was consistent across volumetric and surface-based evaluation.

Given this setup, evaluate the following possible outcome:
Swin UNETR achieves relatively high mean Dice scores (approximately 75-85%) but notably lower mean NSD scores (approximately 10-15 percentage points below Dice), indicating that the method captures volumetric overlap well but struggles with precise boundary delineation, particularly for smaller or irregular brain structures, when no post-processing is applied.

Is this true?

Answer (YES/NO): NO